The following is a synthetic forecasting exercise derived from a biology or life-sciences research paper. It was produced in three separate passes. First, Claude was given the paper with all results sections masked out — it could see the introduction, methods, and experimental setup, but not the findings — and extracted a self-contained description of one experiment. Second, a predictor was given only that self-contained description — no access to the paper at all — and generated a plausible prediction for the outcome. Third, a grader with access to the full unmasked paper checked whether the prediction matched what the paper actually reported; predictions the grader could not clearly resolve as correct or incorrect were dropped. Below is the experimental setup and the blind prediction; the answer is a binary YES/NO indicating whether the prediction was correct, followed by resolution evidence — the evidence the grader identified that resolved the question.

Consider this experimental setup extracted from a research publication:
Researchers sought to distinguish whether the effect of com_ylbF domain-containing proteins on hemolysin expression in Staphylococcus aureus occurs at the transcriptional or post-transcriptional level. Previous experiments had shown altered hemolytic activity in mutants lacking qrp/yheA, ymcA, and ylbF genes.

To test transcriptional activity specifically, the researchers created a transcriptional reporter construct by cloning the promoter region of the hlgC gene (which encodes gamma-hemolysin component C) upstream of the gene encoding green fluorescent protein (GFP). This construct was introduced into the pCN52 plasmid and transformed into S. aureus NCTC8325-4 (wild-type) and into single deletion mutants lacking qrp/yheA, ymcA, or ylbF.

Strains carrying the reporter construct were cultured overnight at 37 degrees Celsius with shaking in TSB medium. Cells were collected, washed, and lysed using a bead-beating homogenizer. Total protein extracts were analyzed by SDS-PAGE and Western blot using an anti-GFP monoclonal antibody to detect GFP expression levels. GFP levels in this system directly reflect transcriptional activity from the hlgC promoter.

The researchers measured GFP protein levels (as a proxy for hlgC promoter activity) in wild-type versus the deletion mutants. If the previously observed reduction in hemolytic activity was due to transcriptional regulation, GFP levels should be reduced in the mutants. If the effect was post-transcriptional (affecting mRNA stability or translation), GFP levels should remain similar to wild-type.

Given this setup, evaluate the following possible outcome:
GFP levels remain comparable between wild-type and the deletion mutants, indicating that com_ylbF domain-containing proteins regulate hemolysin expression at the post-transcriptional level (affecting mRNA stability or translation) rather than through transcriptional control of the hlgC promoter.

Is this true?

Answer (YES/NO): NO